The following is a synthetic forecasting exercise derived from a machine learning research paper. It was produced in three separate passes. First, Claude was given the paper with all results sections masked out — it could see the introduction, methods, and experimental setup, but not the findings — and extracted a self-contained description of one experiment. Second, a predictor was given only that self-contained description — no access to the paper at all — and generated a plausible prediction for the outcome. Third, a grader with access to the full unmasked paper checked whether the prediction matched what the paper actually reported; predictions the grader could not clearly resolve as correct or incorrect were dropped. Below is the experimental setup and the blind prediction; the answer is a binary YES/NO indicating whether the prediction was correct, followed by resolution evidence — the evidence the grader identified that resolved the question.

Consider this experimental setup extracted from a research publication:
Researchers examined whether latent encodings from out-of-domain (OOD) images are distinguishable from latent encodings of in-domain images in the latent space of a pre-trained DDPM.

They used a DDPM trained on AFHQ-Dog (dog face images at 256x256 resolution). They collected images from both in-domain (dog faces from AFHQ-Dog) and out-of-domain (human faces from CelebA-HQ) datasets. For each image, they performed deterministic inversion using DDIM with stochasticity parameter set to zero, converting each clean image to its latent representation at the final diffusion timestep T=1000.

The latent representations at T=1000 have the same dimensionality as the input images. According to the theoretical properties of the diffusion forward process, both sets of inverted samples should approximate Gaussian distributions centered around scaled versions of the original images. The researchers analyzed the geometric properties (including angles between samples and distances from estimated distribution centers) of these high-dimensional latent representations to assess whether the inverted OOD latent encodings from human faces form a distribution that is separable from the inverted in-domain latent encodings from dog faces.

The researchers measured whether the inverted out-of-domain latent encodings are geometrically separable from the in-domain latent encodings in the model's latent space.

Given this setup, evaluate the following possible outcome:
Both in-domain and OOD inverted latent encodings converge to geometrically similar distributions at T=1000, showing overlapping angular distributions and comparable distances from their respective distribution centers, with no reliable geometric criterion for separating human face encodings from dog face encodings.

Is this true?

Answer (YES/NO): NO